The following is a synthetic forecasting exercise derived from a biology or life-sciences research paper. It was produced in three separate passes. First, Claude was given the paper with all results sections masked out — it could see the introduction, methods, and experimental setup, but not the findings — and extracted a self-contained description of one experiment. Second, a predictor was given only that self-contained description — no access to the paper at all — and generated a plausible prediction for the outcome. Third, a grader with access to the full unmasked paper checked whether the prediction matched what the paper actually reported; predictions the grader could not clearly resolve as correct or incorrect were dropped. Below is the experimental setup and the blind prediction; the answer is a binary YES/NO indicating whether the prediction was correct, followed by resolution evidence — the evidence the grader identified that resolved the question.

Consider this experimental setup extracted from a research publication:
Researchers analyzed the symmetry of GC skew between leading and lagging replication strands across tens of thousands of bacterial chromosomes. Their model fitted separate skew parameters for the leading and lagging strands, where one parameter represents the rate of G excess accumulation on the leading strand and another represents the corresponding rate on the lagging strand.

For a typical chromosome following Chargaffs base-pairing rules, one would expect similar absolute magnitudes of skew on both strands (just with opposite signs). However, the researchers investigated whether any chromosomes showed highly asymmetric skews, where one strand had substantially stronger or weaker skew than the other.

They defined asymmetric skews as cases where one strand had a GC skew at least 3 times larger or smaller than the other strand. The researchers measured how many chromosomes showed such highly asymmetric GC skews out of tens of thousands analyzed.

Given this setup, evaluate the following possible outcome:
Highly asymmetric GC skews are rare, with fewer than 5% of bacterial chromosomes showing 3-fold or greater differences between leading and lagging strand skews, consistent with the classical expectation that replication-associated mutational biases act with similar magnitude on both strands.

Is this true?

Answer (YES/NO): YES